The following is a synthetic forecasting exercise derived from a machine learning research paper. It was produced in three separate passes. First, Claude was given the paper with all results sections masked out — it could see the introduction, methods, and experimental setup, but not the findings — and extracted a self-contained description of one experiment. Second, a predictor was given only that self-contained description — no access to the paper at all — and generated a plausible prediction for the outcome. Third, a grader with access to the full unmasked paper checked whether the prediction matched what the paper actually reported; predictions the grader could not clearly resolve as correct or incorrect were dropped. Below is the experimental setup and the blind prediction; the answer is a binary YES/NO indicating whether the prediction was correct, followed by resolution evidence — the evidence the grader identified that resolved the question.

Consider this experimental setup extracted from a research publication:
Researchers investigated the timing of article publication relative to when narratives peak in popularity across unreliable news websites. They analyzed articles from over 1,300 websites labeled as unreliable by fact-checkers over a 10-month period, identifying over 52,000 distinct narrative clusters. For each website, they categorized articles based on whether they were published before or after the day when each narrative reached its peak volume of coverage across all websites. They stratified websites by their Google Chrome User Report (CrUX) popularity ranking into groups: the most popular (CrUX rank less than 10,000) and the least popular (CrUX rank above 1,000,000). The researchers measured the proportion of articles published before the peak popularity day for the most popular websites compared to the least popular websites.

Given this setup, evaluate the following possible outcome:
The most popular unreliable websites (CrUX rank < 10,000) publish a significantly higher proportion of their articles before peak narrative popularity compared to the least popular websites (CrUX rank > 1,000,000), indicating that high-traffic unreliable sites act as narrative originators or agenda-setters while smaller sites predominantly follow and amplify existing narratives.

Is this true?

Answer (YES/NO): NO